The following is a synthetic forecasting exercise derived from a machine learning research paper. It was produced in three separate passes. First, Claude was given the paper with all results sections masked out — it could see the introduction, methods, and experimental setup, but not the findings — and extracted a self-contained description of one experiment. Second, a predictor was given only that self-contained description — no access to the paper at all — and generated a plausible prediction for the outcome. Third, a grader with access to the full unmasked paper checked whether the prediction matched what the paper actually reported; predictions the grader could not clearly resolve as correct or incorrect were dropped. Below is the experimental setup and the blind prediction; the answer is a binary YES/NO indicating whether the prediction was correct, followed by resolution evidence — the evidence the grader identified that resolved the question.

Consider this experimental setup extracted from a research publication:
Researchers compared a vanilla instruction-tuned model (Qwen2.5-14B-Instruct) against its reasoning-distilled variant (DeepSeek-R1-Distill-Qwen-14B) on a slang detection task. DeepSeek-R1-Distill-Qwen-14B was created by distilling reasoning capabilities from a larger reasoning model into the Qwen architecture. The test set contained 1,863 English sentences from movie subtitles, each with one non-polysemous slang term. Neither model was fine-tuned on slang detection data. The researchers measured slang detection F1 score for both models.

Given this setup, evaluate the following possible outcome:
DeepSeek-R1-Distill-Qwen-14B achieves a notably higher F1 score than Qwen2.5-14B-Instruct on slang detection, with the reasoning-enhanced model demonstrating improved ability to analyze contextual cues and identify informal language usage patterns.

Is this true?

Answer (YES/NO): NO